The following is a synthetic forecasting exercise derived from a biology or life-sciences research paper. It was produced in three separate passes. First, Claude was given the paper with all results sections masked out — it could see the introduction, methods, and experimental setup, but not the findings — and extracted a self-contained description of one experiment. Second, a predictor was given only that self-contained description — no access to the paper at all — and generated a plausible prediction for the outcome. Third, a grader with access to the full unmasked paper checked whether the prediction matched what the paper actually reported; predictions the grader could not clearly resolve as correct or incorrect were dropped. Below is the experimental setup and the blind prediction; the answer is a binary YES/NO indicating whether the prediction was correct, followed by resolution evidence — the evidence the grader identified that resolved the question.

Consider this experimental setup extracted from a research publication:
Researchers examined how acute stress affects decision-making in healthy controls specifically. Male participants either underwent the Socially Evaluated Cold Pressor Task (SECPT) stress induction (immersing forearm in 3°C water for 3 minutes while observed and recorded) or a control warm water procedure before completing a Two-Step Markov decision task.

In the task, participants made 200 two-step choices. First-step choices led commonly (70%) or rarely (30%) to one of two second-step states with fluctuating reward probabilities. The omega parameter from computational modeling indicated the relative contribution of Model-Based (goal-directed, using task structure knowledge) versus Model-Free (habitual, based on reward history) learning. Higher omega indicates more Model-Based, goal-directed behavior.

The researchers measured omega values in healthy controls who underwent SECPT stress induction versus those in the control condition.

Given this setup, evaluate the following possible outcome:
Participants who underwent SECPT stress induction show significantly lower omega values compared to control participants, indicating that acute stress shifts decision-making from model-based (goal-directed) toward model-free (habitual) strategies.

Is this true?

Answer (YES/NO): YES